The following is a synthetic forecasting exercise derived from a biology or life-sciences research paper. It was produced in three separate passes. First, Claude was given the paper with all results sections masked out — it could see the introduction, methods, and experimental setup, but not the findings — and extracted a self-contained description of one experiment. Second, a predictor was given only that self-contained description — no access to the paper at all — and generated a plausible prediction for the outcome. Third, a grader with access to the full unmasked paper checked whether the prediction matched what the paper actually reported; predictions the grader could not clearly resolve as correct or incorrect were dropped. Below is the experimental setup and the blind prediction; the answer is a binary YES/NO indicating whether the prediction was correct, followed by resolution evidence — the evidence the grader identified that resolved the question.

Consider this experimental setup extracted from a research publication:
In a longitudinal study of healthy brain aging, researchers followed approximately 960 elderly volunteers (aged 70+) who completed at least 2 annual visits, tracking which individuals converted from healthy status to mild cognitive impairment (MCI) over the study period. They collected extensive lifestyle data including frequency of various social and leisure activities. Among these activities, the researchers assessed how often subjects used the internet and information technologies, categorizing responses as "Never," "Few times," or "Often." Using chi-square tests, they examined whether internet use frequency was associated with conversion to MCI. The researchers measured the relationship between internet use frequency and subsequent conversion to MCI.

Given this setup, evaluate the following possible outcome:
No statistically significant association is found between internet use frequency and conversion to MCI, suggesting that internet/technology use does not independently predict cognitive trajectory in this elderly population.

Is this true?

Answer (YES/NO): NO